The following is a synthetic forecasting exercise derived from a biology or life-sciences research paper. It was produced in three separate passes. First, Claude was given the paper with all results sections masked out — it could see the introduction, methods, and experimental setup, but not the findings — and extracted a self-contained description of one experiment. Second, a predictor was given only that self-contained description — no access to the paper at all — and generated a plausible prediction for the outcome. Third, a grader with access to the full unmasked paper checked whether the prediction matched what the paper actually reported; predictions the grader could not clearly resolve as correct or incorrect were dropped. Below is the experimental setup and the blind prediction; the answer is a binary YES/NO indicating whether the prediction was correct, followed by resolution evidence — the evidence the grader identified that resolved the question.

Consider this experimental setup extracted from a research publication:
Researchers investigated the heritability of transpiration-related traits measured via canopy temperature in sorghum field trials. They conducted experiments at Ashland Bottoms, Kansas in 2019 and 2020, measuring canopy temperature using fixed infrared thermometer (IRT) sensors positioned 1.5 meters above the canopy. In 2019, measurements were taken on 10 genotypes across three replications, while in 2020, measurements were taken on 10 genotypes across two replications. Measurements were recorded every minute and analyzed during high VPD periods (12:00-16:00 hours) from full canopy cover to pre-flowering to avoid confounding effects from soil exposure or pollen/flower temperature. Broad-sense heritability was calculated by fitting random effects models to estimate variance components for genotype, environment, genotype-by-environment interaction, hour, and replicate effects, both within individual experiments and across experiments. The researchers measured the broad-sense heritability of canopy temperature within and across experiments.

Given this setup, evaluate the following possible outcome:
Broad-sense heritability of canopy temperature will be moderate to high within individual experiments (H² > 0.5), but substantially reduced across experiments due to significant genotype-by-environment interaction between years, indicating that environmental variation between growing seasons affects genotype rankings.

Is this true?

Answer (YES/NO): NO